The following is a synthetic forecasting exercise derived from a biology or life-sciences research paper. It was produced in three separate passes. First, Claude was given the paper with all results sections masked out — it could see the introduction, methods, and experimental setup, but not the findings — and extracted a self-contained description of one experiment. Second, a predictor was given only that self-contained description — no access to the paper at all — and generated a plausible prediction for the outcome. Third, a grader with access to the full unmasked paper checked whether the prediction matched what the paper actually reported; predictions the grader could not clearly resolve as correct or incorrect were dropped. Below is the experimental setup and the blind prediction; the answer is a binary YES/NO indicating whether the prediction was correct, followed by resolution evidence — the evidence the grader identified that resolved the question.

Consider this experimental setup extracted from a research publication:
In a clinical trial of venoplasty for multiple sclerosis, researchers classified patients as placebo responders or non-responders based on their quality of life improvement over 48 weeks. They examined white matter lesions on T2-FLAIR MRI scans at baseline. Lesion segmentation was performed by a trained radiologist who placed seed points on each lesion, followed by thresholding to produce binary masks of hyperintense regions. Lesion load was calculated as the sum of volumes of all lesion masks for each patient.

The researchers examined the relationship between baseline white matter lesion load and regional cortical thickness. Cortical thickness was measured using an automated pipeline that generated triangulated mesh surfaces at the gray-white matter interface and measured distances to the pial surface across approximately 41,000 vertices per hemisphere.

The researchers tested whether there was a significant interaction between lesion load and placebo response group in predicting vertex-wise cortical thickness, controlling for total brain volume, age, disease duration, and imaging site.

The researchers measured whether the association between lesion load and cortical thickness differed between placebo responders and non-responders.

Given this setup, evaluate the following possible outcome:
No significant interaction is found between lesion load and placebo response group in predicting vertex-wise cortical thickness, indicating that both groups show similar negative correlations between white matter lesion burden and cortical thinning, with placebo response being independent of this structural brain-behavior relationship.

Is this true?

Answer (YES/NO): NO